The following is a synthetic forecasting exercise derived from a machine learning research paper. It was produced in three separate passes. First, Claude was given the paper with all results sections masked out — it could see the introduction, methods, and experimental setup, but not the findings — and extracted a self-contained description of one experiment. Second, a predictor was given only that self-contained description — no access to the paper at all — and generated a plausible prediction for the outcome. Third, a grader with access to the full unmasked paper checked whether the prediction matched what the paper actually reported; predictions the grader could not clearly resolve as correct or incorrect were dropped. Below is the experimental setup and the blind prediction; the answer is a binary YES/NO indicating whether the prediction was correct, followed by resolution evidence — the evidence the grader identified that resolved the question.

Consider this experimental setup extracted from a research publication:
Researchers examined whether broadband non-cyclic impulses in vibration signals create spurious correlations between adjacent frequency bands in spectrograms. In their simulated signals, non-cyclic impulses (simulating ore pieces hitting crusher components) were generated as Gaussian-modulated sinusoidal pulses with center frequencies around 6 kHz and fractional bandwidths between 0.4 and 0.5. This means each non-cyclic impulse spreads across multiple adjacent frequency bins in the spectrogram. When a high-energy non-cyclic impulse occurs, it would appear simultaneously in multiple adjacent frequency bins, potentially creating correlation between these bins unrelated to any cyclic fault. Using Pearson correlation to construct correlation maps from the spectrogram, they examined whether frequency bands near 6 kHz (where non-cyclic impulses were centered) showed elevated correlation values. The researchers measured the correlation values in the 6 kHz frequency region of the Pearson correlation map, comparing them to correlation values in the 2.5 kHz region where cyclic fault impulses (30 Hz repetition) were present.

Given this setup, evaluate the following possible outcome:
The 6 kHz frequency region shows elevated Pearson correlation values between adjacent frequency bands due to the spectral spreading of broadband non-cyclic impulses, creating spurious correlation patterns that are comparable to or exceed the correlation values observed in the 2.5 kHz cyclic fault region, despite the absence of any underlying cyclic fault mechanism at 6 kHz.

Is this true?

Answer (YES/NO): YES